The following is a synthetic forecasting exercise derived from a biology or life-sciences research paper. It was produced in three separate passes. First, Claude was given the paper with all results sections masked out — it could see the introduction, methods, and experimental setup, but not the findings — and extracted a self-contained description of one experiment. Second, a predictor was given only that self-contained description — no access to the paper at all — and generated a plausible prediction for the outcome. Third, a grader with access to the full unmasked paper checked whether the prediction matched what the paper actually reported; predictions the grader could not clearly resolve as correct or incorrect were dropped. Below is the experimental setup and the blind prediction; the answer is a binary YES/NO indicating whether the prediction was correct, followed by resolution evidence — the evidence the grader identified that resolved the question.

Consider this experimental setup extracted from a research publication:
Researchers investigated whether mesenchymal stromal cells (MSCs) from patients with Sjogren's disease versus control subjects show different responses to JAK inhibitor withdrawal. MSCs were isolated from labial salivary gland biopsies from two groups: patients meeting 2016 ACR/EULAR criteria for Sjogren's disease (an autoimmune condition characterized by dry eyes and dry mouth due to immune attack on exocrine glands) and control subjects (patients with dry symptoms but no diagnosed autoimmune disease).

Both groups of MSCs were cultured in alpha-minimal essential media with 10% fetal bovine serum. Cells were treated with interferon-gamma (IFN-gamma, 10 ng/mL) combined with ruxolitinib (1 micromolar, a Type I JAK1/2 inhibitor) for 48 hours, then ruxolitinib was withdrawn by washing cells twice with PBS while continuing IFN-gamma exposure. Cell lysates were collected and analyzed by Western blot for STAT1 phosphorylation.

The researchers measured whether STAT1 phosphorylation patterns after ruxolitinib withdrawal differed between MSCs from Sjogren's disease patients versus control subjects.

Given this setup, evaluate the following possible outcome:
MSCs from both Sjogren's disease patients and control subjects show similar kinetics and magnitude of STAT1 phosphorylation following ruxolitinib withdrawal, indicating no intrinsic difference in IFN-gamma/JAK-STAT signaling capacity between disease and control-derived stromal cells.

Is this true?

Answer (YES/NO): YES